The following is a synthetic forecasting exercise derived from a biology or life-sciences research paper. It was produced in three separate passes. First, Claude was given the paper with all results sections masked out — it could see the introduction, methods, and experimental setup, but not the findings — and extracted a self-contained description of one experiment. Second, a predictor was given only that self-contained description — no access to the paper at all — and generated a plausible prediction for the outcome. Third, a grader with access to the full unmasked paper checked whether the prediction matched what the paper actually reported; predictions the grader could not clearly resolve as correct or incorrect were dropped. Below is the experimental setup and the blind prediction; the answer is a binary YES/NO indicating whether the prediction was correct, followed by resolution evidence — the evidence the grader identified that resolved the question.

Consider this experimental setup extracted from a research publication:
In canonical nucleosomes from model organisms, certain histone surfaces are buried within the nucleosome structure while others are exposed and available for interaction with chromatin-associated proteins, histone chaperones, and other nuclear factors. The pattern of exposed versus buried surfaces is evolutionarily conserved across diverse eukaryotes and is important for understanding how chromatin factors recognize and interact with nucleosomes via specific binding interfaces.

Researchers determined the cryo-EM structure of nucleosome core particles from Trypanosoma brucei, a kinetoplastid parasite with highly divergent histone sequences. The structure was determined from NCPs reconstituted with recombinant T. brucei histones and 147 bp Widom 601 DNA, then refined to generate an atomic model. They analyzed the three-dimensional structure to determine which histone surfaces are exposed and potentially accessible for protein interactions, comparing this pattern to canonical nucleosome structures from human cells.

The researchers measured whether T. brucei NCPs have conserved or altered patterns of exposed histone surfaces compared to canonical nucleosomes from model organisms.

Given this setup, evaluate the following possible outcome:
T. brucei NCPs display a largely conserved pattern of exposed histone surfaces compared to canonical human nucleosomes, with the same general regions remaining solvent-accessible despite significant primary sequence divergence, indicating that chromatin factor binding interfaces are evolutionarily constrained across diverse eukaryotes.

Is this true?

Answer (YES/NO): NO